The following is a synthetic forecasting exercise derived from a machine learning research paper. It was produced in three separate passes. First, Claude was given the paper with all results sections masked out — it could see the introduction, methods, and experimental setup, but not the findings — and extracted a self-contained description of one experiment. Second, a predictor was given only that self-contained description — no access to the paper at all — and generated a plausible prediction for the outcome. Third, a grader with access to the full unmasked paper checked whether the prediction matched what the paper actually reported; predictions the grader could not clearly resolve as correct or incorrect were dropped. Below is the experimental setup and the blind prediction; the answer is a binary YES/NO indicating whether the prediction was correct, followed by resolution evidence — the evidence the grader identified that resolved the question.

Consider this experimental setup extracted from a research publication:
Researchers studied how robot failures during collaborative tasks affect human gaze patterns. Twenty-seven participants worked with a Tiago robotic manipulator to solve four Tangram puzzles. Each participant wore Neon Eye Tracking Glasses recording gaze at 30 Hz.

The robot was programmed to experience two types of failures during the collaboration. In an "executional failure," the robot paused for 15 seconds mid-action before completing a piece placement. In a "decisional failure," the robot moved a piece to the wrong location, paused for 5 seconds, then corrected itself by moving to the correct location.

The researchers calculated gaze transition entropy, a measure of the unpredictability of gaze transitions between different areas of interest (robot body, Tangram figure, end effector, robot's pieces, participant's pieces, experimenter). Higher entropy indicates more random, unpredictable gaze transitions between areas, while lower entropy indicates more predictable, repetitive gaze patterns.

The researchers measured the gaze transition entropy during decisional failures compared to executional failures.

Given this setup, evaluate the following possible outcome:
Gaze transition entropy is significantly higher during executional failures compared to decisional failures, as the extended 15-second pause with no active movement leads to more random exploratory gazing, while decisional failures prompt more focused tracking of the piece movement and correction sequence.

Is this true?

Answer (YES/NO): YES